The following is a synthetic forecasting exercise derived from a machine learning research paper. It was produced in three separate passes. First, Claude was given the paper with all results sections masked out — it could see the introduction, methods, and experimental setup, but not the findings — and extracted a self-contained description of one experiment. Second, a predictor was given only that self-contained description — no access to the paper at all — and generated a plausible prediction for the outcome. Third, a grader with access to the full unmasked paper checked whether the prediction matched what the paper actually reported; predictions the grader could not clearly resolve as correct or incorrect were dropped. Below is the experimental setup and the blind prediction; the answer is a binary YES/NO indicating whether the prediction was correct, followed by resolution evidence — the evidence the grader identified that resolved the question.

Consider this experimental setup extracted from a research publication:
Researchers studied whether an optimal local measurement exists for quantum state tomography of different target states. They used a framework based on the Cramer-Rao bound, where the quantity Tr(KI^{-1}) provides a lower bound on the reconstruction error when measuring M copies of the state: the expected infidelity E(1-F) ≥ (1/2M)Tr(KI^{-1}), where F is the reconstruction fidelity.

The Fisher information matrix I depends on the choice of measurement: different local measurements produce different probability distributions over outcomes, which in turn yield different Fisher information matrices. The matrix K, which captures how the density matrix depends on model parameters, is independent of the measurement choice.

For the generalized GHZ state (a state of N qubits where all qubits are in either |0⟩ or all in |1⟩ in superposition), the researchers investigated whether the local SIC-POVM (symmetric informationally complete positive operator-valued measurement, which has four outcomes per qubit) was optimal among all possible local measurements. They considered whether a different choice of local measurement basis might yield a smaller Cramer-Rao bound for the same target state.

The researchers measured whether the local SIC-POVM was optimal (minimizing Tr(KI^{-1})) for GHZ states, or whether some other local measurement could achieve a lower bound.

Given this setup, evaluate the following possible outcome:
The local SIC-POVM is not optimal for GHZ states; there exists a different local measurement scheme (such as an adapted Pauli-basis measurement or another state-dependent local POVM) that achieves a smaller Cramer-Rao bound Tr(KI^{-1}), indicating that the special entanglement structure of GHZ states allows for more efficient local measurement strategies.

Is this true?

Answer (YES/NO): YES